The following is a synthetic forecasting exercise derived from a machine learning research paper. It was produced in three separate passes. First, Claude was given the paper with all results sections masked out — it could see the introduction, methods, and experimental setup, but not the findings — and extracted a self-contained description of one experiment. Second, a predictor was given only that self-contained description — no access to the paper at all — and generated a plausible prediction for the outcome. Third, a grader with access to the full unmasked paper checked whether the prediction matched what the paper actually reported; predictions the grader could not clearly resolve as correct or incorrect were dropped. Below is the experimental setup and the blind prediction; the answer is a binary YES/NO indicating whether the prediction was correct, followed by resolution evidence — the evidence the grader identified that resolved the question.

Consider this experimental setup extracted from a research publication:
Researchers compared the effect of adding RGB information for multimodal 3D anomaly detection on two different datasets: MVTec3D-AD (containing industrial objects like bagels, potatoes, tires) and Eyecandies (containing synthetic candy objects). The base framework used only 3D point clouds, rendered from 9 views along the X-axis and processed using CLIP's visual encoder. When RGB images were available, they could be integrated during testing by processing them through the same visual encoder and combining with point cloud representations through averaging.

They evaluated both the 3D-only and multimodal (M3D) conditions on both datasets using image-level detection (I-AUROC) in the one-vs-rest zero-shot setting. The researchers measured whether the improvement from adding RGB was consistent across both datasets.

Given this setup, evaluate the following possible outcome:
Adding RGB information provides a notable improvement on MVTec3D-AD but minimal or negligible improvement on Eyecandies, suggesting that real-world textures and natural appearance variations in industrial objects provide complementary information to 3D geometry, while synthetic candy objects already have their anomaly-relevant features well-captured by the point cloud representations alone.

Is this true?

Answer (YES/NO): NO